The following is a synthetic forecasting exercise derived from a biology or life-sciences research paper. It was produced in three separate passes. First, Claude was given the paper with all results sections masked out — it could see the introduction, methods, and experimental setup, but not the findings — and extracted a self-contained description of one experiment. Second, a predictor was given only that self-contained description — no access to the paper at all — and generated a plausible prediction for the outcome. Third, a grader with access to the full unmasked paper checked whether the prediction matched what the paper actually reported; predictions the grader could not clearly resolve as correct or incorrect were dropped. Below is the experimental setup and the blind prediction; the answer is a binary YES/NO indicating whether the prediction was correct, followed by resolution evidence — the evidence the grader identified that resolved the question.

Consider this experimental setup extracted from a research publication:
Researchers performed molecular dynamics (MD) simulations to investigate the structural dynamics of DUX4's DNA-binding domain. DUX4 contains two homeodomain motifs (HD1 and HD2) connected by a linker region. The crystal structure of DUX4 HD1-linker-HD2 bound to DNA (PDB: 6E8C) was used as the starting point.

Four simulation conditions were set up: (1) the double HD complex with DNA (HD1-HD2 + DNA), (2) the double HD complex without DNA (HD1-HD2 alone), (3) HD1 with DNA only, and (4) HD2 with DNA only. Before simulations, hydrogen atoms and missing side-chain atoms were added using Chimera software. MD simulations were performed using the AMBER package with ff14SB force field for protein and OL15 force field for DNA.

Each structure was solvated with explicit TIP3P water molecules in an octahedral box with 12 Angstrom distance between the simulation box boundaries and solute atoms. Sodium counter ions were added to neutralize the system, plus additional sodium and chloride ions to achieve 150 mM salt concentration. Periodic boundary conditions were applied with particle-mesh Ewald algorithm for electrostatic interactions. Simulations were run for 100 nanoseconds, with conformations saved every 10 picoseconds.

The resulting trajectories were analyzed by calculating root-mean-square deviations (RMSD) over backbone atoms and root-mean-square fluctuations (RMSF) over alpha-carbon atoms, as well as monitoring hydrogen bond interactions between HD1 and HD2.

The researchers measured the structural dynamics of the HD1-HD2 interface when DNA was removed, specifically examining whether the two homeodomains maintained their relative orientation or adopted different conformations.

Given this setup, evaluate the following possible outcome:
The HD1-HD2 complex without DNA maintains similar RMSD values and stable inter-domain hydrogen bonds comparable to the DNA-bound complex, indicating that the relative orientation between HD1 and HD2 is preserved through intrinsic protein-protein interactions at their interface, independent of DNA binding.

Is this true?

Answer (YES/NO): NO